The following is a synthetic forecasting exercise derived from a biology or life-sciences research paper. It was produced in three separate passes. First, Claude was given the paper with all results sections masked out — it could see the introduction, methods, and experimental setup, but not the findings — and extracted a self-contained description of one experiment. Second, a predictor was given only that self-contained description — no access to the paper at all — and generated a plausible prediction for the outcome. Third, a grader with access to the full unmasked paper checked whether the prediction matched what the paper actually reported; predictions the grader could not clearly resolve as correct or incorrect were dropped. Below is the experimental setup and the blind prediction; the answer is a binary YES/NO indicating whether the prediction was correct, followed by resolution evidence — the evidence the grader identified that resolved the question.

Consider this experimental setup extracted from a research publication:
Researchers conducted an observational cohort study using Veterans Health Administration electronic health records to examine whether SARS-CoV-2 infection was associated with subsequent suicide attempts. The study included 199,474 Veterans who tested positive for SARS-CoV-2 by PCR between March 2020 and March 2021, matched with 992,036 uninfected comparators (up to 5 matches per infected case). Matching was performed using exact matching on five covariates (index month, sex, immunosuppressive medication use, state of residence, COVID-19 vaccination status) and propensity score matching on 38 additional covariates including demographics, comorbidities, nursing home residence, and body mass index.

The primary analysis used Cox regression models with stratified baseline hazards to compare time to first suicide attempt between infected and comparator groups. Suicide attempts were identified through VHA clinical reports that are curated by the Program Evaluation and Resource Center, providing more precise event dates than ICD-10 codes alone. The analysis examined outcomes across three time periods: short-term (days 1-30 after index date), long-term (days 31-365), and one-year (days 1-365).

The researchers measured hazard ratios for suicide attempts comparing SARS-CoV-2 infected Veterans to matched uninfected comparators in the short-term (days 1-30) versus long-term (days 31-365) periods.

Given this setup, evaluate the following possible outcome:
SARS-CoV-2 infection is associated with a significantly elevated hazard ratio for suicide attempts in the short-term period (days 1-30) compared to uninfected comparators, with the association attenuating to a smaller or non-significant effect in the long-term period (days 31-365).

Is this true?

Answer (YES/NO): YES